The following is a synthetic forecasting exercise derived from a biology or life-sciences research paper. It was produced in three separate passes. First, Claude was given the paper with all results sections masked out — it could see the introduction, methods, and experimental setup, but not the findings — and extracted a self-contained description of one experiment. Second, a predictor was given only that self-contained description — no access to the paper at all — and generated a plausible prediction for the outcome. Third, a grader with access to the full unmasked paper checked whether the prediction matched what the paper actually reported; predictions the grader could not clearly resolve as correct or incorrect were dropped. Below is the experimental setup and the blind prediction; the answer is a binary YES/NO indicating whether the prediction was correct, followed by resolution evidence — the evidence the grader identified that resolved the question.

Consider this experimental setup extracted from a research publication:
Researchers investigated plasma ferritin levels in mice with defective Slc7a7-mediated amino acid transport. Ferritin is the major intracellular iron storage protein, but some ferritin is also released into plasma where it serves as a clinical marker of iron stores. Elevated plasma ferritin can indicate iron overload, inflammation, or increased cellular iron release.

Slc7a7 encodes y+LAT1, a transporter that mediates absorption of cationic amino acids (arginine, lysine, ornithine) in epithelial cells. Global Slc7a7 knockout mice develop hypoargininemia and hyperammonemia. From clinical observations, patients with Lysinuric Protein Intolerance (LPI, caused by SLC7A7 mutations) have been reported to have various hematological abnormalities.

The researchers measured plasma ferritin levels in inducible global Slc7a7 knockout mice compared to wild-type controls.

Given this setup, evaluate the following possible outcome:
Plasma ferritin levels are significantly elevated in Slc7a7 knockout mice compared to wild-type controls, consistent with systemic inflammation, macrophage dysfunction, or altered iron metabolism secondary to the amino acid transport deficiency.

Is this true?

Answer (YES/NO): NO